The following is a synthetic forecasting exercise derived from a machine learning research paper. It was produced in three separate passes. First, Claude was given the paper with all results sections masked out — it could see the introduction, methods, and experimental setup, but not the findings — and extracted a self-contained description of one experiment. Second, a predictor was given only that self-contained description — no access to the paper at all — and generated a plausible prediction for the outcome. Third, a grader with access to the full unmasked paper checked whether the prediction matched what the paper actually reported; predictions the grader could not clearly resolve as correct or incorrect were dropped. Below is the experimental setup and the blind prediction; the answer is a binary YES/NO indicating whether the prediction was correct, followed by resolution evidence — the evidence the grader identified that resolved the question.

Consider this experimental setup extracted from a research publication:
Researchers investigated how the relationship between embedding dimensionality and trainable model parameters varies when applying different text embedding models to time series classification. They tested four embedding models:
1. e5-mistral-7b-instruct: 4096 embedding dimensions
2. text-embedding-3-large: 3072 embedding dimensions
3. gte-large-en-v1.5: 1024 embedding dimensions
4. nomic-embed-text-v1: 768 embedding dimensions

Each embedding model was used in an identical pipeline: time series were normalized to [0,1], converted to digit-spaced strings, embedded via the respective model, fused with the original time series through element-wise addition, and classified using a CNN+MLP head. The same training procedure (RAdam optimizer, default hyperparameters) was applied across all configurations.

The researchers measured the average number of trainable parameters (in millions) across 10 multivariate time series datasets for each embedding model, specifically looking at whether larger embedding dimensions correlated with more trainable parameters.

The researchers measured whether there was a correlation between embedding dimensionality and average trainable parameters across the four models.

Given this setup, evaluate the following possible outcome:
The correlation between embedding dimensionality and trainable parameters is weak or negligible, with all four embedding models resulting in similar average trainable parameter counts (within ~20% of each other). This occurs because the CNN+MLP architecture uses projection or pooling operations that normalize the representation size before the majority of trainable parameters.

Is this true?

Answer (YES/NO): NO